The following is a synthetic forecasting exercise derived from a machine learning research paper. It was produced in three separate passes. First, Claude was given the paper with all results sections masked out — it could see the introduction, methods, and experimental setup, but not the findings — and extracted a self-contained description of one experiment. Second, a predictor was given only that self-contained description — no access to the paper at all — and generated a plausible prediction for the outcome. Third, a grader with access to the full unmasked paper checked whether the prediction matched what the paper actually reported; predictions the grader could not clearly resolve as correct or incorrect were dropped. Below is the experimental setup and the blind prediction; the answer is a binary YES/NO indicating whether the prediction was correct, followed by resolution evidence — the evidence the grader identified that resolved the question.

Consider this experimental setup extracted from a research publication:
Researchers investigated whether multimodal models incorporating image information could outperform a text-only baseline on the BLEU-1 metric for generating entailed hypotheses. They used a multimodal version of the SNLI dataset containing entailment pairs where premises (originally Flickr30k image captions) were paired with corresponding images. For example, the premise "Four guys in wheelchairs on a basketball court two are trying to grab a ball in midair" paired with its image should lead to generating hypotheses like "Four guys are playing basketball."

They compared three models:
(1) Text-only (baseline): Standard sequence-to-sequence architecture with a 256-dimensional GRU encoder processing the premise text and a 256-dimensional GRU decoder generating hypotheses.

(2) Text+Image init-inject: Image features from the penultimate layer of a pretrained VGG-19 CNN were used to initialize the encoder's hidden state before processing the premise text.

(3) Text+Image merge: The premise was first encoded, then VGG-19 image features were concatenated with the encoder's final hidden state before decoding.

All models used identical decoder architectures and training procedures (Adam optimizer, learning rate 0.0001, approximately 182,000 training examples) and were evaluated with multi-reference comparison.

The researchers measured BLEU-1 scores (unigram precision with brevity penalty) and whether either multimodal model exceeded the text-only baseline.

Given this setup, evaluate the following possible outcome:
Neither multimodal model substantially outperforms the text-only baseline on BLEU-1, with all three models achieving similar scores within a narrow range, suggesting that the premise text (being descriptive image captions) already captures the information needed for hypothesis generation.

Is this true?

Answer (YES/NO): NO